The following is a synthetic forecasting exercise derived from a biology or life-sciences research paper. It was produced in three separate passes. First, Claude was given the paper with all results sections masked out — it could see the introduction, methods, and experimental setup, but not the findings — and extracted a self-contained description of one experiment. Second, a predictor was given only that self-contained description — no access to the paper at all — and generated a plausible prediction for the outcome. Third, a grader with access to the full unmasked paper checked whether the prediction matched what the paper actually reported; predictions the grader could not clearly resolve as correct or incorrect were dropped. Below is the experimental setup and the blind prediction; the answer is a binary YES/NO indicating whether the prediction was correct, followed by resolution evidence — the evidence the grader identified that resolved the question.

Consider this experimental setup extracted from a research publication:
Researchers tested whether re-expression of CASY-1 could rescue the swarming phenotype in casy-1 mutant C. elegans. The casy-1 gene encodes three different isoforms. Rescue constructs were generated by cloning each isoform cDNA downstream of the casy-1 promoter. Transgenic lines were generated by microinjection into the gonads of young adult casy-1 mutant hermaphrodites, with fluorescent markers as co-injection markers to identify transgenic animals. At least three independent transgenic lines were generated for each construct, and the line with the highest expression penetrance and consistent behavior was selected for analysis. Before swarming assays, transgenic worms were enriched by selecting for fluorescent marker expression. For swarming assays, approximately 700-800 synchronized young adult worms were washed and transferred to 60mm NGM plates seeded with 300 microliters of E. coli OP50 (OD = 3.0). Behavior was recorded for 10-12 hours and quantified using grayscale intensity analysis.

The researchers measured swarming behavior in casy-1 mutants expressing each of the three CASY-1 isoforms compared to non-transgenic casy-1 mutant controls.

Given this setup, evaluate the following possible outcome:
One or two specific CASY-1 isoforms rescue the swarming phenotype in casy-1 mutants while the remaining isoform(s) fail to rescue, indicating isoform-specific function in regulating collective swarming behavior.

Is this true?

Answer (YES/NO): NO